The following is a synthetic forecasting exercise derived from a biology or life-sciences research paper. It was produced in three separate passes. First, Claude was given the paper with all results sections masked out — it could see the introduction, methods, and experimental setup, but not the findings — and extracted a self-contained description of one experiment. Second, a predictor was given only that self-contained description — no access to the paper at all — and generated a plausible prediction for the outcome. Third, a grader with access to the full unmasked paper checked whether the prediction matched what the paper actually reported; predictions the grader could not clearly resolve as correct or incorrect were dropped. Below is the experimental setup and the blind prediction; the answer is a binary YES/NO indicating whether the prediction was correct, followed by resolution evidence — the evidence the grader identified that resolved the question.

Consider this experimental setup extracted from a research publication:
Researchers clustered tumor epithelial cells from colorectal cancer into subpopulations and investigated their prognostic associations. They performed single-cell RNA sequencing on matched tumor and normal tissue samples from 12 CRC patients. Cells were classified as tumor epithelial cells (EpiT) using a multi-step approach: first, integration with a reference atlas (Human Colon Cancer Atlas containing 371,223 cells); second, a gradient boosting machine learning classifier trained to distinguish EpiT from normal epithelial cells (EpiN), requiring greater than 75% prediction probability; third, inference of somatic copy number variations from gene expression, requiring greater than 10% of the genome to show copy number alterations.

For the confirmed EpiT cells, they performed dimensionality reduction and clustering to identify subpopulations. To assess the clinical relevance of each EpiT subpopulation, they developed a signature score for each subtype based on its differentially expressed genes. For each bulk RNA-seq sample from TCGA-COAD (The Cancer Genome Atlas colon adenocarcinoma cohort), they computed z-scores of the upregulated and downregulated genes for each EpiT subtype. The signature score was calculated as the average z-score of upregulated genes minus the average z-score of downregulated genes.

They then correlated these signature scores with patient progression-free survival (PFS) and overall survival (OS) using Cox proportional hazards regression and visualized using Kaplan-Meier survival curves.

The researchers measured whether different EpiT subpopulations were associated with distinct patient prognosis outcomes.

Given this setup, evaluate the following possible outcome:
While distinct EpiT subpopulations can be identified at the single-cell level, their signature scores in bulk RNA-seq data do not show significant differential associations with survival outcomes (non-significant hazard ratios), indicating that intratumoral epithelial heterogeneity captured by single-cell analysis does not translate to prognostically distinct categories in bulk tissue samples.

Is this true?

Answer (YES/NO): NO